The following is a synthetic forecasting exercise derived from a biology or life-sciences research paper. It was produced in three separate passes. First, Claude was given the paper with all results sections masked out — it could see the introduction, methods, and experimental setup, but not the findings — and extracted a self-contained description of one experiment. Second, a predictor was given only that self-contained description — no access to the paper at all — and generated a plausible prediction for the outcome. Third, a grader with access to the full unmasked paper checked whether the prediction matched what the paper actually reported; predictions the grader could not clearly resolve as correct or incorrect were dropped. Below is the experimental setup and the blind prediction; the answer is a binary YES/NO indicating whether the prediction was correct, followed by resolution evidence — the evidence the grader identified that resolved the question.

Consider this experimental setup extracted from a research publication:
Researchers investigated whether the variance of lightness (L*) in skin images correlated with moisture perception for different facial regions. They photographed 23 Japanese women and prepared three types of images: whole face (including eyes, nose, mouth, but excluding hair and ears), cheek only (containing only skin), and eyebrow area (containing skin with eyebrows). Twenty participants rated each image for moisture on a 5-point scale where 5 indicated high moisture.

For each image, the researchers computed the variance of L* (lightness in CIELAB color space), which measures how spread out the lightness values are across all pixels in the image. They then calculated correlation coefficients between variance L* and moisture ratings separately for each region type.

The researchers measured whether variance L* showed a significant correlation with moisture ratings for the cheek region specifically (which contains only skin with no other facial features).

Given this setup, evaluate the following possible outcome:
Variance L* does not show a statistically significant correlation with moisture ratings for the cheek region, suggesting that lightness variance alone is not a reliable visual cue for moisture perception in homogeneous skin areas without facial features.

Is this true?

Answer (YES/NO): NO